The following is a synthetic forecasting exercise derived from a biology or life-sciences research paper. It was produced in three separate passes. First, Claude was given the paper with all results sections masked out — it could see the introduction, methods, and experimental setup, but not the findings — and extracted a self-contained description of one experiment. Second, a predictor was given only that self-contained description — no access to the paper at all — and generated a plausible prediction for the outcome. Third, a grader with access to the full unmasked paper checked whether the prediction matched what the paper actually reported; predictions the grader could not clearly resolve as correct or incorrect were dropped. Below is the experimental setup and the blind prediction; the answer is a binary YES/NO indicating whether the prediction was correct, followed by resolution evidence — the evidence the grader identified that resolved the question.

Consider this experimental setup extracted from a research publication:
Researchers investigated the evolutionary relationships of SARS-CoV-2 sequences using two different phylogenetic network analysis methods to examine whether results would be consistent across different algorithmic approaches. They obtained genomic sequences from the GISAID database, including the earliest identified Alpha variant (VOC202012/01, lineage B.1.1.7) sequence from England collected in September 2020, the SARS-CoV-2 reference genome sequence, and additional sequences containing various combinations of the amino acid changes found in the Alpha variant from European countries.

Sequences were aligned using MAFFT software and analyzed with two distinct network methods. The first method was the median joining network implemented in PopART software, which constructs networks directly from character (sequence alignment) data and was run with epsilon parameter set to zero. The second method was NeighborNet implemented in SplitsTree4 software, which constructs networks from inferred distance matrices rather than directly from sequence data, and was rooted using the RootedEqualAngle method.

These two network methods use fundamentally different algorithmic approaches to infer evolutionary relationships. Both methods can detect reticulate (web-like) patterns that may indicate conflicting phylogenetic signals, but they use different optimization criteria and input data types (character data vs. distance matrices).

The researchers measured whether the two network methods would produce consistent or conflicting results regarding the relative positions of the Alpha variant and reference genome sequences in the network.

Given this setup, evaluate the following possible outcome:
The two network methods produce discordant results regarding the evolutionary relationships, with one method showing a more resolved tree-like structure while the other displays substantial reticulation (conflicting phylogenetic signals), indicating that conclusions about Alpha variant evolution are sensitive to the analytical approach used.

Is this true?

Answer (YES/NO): NO